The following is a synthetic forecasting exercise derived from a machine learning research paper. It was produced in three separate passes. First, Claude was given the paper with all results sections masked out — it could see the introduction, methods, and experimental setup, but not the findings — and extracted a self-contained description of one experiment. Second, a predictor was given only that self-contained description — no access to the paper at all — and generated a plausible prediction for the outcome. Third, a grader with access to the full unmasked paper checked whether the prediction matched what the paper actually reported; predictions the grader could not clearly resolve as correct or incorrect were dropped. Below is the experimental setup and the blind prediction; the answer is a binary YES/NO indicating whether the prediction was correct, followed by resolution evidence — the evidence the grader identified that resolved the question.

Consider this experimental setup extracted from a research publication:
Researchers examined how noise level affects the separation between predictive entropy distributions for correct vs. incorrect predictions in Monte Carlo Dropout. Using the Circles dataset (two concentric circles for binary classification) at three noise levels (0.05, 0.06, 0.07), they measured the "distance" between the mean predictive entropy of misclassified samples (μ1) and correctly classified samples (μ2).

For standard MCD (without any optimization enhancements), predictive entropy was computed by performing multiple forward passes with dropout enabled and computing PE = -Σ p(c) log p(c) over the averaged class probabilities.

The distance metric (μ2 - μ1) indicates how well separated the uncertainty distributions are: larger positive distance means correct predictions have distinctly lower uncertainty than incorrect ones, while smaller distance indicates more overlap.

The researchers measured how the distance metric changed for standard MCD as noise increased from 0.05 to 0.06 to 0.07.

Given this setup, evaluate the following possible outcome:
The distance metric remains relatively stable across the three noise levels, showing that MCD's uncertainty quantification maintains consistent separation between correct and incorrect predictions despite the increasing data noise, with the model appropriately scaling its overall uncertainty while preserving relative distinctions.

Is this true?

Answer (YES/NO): NO